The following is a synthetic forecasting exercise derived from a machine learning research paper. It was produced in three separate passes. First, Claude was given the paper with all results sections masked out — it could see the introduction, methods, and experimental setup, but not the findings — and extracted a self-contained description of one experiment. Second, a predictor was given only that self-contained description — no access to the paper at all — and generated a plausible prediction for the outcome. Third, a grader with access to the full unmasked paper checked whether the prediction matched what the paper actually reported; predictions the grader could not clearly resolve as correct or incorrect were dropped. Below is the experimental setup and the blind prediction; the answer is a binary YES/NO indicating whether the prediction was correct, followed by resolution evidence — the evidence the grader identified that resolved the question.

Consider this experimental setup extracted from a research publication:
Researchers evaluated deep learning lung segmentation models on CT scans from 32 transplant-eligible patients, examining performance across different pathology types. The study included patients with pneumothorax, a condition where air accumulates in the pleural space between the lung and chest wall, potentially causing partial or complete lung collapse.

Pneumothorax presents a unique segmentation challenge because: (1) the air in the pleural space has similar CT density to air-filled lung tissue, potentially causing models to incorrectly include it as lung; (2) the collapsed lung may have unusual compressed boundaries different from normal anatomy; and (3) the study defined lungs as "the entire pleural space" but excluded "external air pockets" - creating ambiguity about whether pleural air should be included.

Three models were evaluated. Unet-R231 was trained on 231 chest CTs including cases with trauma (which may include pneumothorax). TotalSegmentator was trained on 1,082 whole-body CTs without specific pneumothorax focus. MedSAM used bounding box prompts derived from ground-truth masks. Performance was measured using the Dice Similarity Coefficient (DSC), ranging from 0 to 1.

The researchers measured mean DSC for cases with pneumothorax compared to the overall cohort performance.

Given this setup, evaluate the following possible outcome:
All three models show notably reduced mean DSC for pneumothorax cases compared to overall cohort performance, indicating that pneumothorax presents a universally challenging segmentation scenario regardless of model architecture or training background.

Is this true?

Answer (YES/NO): NO